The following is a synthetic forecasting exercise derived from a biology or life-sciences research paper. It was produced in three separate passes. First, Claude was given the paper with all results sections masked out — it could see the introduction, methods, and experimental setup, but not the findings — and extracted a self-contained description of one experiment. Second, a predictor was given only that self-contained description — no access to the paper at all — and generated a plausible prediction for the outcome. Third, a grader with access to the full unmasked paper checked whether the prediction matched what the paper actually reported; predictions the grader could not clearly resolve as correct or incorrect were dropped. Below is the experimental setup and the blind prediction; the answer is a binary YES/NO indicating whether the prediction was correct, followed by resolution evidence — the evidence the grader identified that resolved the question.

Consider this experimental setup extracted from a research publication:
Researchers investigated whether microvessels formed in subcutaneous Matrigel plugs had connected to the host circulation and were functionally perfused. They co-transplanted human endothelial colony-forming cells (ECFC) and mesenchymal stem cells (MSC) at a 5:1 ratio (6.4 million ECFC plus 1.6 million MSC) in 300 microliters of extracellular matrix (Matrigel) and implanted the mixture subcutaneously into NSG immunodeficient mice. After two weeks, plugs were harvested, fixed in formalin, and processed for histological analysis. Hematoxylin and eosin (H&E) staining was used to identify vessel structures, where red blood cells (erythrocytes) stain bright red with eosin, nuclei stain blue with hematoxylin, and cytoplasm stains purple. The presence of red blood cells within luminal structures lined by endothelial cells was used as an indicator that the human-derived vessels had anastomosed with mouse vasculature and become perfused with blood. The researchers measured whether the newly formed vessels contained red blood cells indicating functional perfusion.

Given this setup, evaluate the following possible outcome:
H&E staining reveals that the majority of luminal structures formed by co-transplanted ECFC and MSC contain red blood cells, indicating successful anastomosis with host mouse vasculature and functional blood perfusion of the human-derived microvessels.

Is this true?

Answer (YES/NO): YES